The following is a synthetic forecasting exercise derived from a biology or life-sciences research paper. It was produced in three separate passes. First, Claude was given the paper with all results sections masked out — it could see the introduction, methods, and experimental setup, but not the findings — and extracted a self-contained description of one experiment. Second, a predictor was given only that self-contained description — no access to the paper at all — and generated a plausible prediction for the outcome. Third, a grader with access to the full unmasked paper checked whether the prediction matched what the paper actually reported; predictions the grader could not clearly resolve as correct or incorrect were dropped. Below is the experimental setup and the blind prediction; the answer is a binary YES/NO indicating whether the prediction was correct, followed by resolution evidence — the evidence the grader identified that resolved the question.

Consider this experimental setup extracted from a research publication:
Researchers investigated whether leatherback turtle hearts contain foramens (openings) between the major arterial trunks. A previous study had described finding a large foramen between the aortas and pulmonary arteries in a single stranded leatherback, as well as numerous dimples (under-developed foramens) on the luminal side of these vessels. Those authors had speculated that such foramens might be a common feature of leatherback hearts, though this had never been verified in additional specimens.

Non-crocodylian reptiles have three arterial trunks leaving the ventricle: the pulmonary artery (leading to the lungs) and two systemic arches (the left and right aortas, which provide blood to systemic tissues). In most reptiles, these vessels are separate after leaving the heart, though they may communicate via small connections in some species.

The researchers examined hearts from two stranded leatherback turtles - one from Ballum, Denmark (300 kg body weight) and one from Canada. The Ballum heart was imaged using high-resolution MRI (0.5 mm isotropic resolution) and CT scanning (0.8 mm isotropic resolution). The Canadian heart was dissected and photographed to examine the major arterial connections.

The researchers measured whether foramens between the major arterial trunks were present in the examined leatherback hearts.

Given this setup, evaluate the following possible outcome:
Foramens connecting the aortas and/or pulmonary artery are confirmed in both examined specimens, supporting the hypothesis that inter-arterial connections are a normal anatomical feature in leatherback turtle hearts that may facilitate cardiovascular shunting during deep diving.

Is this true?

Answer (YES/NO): NO